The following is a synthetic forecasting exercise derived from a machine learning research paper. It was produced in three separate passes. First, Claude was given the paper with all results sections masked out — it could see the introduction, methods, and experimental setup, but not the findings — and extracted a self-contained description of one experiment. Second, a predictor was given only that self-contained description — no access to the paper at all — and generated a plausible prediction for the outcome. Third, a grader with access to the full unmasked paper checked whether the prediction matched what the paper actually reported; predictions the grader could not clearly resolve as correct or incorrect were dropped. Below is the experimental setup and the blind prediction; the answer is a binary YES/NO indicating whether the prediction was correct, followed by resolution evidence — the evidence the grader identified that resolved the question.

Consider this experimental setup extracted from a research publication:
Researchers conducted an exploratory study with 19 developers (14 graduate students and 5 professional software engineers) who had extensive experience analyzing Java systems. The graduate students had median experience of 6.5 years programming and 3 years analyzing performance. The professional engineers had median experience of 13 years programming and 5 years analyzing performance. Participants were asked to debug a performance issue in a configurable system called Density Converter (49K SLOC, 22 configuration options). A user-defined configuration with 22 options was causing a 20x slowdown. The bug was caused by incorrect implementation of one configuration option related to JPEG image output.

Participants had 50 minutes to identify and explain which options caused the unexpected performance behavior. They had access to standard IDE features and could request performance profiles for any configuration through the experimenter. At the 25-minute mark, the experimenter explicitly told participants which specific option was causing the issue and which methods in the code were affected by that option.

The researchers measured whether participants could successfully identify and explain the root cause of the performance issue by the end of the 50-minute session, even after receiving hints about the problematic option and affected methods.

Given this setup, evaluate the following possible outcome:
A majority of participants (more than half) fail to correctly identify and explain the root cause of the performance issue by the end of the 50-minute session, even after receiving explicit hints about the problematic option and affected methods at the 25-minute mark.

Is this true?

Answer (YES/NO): YES